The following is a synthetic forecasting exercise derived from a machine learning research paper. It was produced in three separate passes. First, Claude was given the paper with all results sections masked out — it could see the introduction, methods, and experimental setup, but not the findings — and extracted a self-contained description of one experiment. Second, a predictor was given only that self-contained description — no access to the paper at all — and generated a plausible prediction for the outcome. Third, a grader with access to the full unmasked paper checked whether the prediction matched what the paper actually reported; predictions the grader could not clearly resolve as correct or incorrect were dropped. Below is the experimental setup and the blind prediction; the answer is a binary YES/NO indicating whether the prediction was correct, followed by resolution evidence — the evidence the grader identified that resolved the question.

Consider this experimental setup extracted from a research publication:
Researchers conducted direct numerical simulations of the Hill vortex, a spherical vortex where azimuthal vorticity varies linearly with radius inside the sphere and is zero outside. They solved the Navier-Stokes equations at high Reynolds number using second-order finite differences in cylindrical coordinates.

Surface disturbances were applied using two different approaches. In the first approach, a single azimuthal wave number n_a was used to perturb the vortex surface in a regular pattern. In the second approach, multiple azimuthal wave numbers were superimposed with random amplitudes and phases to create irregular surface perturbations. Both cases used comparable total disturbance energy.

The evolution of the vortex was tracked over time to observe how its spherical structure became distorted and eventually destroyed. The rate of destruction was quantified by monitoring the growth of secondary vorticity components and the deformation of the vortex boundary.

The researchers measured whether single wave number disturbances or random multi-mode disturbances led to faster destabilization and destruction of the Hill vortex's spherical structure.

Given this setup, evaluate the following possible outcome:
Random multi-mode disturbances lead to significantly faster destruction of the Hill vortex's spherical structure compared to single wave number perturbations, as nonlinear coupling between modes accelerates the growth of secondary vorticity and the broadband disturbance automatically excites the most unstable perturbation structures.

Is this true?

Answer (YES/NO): NO